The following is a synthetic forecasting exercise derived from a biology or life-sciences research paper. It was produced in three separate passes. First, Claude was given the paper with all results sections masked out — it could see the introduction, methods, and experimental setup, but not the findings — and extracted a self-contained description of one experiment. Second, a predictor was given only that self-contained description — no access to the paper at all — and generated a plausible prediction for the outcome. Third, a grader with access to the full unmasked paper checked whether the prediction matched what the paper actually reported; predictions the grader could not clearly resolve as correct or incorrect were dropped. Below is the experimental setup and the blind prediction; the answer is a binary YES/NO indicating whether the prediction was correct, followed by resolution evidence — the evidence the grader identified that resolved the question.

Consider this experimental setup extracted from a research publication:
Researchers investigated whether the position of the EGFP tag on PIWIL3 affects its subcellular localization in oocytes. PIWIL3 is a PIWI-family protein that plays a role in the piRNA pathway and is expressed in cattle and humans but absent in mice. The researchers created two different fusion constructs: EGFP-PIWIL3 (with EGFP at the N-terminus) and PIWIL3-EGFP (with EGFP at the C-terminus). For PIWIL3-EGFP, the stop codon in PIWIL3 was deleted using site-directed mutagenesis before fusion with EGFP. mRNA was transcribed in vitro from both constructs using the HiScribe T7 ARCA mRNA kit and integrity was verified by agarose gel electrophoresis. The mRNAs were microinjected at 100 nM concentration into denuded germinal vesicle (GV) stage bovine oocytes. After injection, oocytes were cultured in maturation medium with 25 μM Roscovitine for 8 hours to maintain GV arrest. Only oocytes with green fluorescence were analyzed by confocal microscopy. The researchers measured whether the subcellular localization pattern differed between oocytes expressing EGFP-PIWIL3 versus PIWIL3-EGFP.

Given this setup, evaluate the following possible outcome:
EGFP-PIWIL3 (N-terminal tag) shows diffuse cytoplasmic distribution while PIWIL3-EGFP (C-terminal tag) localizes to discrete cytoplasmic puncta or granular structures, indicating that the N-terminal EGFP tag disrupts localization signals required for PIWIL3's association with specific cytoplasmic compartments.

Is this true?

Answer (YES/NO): NO